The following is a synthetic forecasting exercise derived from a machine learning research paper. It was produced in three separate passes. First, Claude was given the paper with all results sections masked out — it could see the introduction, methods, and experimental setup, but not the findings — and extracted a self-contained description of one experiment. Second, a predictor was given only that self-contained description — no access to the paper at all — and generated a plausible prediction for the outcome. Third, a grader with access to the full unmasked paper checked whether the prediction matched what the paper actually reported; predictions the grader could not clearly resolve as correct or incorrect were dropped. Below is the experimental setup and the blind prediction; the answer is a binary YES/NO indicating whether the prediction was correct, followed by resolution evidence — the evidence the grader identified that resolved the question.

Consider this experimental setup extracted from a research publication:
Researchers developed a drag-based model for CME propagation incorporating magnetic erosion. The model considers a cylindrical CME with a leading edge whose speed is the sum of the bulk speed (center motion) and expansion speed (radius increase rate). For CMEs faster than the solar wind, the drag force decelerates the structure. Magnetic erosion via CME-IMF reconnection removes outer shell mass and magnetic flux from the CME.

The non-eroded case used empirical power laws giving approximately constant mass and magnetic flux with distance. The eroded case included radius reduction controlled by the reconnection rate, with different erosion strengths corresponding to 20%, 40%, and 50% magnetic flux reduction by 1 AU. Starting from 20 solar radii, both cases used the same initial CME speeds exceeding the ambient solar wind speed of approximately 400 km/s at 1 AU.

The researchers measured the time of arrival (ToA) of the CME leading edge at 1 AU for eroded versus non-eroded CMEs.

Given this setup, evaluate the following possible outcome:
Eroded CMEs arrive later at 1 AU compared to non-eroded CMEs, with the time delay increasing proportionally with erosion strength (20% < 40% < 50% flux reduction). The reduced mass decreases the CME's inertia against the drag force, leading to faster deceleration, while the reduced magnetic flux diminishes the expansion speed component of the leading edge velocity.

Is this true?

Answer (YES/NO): NO